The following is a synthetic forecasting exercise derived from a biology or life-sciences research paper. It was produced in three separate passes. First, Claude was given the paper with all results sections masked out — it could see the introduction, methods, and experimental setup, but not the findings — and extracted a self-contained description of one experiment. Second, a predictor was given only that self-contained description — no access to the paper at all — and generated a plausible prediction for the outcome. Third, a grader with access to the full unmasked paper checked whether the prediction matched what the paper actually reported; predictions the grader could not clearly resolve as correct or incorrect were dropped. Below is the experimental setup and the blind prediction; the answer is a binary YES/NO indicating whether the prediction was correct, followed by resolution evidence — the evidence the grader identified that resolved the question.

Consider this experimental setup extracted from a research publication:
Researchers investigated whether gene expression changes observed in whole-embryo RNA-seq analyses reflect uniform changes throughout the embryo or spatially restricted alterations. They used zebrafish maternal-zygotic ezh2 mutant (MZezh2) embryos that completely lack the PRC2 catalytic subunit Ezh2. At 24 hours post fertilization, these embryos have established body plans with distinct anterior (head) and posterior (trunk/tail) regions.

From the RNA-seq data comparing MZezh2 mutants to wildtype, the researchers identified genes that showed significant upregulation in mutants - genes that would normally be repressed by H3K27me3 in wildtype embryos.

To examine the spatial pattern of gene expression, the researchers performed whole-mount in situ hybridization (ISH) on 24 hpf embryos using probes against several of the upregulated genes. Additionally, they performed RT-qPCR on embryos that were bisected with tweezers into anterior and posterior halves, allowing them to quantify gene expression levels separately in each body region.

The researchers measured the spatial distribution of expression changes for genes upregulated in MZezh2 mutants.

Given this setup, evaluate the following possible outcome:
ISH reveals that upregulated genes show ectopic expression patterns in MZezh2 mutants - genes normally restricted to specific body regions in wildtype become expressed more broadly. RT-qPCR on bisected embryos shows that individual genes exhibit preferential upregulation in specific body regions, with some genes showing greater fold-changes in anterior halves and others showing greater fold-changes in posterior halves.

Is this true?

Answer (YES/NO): NO